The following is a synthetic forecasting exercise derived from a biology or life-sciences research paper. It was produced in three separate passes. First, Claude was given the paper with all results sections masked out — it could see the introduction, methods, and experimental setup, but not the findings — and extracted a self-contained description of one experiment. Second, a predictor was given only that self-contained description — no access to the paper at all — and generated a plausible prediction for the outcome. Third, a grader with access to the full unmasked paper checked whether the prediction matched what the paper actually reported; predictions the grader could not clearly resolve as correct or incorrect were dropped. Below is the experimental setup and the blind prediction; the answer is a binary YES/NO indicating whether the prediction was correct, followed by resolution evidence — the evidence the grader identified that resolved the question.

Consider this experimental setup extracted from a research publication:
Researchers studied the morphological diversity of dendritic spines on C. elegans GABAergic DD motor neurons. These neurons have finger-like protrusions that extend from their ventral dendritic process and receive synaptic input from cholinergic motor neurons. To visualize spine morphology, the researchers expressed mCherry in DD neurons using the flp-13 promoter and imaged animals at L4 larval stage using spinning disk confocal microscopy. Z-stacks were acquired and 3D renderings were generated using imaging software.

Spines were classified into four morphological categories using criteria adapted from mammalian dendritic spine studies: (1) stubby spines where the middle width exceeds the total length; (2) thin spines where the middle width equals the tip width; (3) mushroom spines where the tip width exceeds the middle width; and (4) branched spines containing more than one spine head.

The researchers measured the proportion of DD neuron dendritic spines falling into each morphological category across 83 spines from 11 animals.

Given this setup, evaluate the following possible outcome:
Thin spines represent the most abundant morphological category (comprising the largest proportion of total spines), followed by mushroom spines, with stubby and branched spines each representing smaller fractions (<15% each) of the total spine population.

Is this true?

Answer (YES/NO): NO